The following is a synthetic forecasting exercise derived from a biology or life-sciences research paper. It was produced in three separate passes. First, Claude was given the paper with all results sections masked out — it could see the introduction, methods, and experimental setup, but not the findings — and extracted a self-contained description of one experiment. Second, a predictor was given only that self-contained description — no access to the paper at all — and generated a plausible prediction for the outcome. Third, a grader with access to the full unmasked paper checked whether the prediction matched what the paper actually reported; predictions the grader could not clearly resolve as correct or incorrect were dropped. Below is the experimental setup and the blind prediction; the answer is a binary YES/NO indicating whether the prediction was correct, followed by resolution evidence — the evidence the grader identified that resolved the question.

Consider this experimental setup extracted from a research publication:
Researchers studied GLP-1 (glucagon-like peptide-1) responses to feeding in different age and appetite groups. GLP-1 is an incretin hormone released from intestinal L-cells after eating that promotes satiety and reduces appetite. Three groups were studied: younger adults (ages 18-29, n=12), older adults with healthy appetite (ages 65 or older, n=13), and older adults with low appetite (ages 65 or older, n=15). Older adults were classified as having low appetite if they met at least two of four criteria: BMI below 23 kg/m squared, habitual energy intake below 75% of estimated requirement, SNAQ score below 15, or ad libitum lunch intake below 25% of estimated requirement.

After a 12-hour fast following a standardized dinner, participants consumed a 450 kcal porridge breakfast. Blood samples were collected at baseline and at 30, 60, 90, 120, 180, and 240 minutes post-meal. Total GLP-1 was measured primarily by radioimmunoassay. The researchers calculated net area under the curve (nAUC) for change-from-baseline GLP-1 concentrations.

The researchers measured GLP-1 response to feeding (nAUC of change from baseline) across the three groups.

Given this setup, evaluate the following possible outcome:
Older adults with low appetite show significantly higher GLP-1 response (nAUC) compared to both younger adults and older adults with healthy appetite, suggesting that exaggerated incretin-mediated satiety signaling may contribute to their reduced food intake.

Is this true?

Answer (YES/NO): NO